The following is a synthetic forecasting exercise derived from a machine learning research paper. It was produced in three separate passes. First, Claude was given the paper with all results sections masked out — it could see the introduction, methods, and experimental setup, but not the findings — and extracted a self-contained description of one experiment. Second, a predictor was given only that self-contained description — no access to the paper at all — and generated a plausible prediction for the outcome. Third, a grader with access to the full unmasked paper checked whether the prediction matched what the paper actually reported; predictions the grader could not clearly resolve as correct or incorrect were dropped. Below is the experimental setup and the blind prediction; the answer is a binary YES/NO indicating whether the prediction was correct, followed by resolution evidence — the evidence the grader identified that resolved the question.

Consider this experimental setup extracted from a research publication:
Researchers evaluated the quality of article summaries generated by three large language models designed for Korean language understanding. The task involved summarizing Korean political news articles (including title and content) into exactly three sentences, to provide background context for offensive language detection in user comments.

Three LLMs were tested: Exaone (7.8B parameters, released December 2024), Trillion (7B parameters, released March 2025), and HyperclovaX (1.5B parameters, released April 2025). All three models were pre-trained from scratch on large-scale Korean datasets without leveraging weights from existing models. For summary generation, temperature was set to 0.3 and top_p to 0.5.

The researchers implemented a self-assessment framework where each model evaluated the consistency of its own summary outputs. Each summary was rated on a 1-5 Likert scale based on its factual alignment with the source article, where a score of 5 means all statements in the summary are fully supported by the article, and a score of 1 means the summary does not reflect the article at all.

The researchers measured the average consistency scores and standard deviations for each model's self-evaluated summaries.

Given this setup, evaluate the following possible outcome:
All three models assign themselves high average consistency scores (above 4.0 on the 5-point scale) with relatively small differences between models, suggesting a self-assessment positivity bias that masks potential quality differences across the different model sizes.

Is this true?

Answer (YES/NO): NO